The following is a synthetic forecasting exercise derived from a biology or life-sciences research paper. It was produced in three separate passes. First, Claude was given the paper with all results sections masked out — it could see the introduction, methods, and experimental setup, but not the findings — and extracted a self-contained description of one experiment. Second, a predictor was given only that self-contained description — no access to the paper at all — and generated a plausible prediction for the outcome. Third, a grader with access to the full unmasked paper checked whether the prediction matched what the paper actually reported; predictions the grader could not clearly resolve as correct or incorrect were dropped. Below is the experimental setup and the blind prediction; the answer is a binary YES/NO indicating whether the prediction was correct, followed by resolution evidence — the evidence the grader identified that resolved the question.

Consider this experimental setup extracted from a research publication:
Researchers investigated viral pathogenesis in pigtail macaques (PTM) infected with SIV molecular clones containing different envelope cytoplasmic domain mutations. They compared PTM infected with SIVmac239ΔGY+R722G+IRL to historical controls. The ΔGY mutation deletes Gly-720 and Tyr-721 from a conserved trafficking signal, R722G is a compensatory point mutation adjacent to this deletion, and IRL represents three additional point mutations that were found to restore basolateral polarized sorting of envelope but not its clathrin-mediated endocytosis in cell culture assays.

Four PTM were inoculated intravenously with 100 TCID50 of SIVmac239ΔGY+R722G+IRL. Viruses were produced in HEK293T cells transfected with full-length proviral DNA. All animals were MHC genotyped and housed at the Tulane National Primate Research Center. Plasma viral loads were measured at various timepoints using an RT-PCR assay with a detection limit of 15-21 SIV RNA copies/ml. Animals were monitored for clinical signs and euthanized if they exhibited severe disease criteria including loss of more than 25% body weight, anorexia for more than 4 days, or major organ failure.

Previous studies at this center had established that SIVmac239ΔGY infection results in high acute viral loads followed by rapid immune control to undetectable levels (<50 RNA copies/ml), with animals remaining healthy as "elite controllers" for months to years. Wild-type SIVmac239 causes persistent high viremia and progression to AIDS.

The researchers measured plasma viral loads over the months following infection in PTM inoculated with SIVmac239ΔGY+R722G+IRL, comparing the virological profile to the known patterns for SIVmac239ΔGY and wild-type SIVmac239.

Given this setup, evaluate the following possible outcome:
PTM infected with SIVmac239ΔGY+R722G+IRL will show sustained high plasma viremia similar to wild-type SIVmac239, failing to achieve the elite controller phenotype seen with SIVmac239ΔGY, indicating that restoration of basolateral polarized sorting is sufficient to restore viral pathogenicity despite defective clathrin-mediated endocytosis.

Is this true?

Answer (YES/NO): NO